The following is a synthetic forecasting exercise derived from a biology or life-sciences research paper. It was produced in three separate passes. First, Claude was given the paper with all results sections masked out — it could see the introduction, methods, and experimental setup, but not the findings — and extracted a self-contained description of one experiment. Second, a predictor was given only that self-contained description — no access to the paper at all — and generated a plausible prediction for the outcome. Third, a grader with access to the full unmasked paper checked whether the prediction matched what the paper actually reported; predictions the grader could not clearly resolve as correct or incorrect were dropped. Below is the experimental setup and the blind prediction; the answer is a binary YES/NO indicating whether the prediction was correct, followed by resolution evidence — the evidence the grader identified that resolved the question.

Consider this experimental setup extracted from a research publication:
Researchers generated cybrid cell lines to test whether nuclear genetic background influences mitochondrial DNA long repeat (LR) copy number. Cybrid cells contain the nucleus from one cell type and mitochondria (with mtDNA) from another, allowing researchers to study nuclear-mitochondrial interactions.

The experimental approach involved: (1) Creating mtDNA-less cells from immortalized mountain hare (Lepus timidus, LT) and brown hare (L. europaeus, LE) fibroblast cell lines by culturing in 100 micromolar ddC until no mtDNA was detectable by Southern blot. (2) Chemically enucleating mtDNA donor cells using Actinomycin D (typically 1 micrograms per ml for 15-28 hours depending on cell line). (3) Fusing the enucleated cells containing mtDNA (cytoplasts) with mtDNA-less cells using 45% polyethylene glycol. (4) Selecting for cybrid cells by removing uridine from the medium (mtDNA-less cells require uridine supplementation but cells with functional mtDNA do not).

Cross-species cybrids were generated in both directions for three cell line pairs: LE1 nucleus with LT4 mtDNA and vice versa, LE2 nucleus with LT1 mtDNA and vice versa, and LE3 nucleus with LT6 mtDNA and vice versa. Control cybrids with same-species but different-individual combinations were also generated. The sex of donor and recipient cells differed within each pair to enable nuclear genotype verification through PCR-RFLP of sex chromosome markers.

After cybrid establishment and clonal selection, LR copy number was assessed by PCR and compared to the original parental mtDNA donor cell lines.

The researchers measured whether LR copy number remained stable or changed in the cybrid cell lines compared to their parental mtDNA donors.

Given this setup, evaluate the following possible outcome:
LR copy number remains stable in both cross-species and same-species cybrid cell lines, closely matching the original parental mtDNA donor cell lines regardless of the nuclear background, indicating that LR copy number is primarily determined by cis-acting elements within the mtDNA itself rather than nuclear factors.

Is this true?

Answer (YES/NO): NO